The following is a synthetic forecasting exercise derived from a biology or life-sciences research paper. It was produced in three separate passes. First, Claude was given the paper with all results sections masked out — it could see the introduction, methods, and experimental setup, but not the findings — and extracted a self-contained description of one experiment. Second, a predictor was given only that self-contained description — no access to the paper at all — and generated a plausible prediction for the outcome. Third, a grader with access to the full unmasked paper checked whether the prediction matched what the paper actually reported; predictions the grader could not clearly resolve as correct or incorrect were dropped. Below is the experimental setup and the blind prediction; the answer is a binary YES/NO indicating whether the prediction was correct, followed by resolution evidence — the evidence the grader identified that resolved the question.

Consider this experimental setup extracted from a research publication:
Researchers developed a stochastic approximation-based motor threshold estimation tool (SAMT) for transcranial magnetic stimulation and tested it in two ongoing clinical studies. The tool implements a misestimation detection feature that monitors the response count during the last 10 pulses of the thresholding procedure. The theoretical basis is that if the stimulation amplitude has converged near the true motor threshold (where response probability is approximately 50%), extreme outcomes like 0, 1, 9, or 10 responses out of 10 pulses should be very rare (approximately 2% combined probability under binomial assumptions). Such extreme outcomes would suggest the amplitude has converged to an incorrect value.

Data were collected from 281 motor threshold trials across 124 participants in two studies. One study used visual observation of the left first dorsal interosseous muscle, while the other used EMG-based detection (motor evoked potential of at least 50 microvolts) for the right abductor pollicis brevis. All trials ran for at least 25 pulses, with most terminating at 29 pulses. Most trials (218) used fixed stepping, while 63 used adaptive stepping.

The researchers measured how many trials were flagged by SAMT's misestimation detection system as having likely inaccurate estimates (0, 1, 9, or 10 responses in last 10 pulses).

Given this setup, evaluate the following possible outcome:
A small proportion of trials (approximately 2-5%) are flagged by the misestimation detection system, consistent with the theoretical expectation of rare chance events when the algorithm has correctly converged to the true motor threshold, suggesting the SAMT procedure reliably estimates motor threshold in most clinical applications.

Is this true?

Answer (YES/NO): YES